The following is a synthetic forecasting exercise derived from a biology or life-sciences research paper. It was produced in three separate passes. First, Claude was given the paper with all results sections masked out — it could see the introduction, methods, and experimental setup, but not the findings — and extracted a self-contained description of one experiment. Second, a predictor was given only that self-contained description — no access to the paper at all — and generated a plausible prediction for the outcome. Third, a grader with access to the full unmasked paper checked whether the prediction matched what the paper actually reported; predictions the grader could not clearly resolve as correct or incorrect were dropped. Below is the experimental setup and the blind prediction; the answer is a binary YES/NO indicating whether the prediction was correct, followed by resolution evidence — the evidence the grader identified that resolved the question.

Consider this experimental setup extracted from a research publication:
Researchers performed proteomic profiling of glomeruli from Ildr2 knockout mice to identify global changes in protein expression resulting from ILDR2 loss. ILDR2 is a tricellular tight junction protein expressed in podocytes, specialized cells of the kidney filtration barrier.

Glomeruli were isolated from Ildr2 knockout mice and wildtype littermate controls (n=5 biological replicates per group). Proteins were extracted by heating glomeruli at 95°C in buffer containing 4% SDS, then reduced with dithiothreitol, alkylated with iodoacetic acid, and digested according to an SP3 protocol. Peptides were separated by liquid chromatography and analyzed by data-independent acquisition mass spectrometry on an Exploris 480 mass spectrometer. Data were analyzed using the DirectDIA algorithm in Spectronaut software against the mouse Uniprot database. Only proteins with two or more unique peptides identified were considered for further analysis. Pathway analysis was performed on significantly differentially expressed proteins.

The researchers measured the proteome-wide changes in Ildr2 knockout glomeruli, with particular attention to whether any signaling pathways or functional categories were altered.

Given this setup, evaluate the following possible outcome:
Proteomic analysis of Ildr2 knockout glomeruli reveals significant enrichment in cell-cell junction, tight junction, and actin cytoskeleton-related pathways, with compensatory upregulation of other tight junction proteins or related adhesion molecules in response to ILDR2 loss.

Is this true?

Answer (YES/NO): NO